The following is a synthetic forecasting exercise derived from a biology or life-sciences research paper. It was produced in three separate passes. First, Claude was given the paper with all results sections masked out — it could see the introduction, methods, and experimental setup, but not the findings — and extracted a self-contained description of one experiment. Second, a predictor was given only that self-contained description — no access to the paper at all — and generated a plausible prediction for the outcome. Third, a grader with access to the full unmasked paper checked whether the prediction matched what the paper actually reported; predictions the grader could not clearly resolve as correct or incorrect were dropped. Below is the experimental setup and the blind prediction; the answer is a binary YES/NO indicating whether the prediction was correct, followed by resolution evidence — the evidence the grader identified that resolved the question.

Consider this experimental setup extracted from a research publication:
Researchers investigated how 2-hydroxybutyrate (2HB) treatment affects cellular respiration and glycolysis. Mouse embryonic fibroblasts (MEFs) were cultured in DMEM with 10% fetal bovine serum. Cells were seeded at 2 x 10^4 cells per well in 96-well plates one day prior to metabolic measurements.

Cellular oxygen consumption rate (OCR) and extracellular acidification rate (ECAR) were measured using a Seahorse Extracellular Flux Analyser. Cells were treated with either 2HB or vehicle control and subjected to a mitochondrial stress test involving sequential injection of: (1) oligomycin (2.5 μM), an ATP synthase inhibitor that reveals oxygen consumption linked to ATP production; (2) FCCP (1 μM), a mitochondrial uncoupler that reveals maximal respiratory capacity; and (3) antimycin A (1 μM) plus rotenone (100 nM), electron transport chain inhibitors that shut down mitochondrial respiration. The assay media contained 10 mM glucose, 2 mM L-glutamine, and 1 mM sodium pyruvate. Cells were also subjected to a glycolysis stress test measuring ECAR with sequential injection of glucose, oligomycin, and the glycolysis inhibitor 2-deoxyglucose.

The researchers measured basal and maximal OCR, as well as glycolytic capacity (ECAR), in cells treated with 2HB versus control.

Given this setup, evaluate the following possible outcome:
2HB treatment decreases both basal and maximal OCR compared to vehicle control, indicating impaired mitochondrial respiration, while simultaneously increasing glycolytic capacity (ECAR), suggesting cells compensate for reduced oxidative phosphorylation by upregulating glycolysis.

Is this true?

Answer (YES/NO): NO